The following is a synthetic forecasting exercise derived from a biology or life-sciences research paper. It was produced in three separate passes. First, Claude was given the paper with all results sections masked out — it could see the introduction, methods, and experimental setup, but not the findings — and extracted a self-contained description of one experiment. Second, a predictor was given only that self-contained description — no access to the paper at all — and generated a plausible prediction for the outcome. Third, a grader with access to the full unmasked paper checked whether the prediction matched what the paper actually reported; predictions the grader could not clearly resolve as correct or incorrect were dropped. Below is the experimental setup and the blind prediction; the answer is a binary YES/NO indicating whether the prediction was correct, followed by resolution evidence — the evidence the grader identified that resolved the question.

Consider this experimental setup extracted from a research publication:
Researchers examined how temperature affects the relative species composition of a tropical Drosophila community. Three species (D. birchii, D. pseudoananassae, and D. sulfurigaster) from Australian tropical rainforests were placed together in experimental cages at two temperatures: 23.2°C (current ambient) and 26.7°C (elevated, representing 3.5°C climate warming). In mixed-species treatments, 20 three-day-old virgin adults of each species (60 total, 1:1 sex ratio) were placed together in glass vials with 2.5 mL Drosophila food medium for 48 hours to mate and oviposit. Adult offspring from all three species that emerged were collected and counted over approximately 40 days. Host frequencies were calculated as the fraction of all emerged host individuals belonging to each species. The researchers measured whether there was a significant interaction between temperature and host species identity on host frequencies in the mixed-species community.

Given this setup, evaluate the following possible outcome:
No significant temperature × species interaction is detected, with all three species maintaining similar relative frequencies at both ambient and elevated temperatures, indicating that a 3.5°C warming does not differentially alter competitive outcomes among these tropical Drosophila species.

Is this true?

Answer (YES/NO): NO